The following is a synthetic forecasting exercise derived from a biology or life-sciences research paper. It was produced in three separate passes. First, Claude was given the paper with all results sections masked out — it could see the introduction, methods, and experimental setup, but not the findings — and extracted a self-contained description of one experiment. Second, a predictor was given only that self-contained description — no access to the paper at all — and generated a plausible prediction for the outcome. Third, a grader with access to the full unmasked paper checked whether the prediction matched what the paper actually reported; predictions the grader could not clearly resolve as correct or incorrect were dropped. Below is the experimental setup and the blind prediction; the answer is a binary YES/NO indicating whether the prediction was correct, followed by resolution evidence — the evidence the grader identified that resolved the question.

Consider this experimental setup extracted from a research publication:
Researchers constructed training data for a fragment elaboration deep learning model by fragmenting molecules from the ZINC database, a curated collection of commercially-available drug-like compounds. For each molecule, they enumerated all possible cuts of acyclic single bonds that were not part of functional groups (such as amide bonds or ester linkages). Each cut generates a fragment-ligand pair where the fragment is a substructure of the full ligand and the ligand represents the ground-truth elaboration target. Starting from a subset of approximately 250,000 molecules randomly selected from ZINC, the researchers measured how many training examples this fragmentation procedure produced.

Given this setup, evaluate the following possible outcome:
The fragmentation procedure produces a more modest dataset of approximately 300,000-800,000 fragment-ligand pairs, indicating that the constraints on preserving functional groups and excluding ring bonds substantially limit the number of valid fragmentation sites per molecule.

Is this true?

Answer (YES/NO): YES